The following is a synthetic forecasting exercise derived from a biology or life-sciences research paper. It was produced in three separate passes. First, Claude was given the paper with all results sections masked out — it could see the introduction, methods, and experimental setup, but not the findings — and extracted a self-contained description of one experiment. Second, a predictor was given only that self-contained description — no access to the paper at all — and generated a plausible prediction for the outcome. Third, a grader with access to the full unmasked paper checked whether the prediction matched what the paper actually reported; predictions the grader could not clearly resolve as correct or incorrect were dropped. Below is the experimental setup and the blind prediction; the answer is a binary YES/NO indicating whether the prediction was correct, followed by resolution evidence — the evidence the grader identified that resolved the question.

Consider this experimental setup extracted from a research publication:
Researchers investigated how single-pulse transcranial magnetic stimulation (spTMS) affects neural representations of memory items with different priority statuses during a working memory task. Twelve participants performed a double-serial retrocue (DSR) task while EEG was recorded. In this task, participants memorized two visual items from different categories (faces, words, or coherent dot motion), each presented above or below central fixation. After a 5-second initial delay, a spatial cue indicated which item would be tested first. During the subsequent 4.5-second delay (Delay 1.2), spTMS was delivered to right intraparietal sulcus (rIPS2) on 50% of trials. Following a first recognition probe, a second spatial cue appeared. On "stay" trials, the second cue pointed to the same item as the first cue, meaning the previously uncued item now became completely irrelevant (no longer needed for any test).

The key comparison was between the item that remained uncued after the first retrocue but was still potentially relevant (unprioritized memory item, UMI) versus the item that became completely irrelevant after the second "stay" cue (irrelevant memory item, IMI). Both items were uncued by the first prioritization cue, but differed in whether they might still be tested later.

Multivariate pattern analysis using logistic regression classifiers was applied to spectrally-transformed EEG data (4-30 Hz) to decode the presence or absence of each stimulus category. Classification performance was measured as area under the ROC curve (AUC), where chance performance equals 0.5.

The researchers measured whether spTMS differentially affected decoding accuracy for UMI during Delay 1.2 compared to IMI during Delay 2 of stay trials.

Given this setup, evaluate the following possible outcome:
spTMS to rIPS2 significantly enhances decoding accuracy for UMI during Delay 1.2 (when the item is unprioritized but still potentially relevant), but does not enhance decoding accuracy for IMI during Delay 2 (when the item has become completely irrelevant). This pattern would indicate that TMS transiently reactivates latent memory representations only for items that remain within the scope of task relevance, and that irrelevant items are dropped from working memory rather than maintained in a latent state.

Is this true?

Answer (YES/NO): NO